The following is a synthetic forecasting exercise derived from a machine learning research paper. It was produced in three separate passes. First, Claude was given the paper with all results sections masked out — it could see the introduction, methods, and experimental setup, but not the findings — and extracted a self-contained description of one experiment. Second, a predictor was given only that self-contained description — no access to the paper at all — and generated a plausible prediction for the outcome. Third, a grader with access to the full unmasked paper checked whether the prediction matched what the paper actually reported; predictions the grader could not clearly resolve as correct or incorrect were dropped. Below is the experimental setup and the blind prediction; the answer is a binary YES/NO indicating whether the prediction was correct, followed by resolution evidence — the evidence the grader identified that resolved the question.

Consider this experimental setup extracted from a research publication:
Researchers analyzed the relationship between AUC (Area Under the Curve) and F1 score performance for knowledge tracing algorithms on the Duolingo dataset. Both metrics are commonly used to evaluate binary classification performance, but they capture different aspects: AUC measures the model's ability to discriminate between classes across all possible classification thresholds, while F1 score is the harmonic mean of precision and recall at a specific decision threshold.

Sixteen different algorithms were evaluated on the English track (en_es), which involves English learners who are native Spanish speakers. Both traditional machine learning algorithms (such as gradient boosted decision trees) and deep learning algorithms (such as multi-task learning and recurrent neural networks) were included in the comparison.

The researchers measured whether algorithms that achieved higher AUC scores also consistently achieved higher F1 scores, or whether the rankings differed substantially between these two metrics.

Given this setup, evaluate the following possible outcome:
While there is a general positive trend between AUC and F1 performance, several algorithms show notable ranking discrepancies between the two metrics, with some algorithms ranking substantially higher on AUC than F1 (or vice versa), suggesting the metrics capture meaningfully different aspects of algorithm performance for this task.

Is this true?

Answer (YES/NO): YES